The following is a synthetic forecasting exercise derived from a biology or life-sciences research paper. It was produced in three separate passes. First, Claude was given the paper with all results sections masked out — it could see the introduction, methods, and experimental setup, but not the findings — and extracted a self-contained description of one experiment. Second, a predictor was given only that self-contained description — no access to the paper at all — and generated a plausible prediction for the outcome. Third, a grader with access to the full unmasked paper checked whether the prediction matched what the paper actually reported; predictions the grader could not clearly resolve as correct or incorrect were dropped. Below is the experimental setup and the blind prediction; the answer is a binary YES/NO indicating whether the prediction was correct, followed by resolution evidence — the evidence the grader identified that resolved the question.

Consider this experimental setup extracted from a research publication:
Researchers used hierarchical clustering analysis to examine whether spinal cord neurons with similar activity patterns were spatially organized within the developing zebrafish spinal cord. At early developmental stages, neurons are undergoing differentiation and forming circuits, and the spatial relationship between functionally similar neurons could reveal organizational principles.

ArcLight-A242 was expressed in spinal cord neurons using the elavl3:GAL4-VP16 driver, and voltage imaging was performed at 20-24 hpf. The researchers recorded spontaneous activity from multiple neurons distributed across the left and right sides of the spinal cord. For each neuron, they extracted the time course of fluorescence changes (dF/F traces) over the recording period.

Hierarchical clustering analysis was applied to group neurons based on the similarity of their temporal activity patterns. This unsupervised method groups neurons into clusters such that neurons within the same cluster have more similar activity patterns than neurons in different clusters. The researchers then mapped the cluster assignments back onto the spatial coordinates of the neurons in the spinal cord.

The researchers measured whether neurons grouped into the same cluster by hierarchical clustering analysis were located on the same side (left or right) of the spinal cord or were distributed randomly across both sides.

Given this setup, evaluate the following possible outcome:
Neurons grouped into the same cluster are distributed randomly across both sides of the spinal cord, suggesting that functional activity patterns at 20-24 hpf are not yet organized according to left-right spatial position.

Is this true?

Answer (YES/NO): NO